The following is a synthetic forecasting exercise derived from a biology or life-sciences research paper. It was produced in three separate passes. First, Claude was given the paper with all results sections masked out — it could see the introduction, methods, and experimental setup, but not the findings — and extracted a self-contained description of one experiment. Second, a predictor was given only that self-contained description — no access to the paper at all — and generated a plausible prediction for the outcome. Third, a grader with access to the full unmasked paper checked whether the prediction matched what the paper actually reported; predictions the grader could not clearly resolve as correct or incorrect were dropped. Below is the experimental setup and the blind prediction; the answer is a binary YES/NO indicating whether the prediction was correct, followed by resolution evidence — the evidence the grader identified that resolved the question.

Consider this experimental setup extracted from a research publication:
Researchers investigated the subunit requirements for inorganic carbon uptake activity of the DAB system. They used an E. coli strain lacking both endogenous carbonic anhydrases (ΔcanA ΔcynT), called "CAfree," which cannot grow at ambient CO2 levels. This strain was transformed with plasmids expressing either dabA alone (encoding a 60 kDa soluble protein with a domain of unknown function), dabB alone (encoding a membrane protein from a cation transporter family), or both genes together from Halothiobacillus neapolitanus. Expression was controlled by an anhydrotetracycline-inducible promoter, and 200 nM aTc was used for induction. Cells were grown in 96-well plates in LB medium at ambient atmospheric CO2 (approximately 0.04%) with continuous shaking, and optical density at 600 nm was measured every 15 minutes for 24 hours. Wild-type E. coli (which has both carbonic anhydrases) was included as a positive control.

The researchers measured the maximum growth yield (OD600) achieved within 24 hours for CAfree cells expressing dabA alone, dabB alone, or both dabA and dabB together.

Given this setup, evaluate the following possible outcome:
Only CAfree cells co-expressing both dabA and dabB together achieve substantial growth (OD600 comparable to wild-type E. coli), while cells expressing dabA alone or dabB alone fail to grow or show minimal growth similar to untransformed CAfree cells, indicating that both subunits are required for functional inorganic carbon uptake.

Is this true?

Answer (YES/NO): YES